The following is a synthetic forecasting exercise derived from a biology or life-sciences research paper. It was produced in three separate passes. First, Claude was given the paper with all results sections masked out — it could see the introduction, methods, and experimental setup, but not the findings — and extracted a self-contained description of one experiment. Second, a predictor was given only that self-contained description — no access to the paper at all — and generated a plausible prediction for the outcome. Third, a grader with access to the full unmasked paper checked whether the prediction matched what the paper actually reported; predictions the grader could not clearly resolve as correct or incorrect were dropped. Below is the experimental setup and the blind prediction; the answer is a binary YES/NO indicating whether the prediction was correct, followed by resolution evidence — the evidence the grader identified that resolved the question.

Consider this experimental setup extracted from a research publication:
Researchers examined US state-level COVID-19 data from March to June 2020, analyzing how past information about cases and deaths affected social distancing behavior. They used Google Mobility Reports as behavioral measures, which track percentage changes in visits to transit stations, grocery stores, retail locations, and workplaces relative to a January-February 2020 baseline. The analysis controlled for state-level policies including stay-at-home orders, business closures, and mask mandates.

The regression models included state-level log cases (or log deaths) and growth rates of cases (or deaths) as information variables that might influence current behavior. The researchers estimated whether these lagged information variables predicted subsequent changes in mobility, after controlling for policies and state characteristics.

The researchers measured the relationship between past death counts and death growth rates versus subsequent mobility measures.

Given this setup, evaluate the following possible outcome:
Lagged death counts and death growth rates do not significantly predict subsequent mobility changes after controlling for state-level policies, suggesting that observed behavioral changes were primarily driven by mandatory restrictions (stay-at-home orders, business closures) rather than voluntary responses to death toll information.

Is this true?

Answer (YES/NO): NO